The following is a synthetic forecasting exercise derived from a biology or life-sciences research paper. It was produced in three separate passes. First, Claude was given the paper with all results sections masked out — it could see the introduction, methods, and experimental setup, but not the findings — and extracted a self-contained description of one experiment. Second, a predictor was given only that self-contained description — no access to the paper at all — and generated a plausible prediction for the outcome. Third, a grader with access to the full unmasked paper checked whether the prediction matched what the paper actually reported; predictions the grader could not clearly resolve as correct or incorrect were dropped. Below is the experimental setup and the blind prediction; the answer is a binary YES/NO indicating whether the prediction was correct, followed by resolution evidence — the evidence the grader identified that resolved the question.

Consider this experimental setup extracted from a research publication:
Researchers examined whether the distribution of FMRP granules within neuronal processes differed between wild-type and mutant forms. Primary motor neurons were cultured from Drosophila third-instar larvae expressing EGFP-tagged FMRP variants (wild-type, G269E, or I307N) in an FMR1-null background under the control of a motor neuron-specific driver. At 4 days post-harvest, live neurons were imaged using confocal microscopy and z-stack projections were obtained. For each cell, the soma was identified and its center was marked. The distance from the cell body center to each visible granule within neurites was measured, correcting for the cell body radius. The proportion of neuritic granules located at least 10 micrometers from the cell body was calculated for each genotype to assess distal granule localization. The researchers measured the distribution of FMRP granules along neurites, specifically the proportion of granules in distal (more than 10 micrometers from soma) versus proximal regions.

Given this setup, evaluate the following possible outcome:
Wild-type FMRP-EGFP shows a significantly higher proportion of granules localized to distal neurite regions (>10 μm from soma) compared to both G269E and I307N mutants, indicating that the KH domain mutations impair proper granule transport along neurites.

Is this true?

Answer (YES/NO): NO